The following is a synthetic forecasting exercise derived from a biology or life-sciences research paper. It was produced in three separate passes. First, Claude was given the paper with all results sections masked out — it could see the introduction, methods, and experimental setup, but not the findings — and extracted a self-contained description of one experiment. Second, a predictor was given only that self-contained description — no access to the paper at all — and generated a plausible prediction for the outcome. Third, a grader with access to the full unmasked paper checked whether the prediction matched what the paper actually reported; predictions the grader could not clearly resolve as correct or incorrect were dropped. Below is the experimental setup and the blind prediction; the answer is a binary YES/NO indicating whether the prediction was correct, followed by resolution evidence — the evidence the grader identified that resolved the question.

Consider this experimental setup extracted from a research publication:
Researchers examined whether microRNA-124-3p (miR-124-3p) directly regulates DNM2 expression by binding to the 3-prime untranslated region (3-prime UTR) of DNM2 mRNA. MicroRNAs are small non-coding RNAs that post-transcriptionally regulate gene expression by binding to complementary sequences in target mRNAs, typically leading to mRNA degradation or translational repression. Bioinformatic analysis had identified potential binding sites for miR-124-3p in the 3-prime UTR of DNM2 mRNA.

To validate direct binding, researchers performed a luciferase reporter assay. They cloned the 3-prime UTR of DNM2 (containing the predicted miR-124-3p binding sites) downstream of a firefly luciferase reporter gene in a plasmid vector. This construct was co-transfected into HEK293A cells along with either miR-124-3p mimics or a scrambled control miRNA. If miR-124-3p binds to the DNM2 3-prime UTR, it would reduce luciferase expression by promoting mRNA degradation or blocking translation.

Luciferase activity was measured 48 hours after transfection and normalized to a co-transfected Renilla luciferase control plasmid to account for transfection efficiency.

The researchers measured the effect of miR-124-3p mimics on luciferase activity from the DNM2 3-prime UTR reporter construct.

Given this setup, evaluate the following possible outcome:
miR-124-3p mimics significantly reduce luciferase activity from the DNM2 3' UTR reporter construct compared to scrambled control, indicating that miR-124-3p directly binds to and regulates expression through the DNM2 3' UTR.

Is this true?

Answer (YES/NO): YES